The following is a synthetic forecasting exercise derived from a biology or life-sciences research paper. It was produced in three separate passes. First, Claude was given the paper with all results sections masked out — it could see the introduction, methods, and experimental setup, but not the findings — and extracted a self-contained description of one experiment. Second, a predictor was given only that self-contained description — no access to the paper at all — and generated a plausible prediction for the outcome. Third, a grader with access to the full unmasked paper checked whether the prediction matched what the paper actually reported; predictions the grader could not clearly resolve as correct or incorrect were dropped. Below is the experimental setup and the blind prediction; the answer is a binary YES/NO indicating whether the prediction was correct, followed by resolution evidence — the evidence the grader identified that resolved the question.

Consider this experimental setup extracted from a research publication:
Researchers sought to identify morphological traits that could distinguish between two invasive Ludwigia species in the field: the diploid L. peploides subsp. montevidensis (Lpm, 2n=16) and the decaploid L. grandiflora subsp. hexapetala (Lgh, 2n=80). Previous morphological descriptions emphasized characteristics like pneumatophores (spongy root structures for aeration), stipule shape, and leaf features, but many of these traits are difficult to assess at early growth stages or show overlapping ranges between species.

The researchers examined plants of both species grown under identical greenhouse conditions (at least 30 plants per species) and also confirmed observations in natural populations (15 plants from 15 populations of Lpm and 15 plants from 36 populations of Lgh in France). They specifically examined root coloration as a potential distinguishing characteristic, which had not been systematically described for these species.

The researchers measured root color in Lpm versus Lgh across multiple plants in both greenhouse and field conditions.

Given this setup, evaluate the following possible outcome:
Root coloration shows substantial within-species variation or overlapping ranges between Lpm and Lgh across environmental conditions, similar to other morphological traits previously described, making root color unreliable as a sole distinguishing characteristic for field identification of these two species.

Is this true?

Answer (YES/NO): NO